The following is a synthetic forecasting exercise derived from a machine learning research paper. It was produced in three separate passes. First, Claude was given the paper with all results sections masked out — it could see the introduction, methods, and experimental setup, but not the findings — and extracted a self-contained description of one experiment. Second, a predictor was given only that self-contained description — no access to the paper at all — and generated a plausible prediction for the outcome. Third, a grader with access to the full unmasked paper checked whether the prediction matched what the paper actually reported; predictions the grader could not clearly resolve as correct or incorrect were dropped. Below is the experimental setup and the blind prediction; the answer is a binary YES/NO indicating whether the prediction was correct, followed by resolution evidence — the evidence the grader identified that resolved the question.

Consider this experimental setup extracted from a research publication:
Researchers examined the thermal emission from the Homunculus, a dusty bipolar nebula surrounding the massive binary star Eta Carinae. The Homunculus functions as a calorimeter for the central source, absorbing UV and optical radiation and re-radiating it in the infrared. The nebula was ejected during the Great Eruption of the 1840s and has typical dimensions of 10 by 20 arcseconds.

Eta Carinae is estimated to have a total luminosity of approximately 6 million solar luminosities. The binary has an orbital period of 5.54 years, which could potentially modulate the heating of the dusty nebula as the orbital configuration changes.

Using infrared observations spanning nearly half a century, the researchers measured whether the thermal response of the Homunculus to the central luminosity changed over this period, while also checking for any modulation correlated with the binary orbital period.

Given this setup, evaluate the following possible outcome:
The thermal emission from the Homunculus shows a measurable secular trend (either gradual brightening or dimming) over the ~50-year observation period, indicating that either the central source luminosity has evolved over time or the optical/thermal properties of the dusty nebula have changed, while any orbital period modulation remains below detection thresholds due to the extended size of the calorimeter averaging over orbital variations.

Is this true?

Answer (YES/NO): NO